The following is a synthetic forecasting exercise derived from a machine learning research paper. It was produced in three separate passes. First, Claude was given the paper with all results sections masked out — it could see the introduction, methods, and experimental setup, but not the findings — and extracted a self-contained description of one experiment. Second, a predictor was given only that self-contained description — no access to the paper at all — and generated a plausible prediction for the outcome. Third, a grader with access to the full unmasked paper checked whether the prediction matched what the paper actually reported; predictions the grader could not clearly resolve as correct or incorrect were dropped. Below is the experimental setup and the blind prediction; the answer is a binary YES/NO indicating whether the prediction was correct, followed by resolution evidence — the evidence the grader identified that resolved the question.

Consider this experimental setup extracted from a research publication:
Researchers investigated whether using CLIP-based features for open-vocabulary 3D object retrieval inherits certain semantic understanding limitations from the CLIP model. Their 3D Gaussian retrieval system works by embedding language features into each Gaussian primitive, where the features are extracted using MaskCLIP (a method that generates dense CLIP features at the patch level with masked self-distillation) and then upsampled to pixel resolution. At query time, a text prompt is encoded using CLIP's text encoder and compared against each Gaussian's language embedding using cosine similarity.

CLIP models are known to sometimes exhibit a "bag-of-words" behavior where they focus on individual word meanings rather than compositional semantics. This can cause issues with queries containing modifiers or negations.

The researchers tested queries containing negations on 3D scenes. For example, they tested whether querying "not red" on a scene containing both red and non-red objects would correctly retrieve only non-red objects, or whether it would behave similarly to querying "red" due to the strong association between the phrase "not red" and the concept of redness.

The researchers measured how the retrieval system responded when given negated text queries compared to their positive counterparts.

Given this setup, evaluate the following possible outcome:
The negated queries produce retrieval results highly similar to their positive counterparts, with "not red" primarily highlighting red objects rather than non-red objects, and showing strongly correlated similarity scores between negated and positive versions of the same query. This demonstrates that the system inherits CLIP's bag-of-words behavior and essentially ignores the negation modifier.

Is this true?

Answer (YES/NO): YES